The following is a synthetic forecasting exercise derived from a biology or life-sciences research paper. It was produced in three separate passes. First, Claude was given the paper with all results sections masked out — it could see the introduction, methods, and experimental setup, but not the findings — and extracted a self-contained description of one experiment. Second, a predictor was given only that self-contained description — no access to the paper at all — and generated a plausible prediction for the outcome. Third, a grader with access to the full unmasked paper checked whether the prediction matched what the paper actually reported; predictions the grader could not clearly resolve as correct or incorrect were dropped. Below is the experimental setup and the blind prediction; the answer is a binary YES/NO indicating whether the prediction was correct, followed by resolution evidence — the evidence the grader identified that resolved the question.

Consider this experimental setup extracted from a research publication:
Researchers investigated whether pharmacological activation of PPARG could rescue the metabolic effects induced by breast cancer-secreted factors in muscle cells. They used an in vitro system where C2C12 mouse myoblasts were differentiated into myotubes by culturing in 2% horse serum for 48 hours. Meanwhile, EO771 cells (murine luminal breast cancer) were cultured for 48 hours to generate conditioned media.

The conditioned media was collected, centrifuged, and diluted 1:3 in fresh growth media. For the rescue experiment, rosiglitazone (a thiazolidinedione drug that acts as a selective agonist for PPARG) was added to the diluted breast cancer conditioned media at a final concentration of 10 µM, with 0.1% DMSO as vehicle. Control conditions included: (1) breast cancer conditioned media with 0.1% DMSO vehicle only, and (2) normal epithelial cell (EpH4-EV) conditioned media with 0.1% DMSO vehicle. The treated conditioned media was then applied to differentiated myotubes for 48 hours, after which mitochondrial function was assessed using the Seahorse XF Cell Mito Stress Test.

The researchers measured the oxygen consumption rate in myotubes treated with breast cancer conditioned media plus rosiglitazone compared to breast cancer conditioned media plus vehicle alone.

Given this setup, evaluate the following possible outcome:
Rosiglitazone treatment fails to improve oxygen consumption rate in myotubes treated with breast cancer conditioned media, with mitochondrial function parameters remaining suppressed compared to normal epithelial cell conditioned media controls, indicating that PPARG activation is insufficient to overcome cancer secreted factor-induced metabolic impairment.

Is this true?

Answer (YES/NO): YES